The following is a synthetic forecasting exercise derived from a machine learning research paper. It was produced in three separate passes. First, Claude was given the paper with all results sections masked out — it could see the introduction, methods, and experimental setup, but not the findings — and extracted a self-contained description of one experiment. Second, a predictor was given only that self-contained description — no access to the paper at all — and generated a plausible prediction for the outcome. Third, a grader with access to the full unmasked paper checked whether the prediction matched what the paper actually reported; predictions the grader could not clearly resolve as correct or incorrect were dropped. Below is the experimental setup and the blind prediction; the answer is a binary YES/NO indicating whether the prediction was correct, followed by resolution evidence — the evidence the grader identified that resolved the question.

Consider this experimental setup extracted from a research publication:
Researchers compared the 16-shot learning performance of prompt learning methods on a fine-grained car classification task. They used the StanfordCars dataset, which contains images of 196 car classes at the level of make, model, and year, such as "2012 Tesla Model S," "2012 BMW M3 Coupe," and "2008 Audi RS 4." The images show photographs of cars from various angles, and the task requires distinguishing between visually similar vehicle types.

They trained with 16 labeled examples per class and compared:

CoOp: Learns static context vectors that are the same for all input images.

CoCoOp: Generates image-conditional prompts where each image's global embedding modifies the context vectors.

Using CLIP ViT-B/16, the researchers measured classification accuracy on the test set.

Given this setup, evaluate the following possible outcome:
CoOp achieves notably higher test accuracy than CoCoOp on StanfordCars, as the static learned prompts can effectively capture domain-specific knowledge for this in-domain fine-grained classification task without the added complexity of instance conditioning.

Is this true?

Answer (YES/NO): YES